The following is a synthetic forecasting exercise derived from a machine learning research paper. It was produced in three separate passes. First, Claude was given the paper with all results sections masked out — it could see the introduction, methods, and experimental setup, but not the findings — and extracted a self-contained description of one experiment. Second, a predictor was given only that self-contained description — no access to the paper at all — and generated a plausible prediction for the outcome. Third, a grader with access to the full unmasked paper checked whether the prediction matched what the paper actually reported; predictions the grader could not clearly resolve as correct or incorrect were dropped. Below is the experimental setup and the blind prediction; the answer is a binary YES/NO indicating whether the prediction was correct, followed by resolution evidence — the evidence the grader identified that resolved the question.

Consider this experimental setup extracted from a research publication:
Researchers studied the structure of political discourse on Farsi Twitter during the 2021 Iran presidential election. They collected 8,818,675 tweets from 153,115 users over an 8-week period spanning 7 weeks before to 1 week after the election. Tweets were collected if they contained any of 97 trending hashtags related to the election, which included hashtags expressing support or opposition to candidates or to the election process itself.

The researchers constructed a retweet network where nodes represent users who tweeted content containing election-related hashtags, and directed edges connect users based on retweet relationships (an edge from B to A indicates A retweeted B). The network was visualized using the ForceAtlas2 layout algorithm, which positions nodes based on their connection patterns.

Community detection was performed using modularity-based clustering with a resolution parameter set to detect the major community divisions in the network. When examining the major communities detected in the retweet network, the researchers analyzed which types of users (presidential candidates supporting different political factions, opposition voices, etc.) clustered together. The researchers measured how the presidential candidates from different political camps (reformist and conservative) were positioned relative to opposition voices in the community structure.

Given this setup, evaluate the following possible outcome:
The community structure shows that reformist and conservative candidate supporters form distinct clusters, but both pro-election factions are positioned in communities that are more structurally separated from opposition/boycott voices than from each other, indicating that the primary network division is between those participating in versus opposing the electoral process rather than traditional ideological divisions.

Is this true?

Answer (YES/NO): YES